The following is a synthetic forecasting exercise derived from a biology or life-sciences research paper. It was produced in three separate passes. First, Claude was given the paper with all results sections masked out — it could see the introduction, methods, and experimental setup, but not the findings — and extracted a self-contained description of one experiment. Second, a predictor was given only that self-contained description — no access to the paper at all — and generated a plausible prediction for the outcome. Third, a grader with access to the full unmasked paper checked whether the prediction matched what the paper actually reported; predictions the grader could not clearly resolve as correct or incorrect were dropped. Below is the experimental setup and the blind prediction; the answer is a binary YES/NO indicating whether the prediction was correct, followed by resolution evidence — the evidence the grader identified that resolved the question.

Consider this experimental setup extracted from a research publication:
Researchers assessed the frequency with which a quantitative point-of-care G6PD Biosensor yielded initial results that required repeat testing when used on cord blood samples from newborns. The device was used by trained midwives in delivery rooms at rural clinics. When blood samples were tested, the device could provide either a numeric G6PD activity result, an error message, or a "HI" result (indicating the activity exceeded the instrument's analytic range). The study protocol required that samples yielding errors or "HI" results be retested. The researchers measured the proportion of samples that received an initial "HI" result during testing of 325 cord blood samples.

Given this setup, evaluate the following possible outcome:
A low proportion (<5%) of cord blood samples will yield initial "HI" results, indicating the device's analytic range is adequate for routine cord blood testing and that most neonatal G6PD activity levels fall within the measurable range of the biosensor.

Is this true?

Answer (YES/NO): NO